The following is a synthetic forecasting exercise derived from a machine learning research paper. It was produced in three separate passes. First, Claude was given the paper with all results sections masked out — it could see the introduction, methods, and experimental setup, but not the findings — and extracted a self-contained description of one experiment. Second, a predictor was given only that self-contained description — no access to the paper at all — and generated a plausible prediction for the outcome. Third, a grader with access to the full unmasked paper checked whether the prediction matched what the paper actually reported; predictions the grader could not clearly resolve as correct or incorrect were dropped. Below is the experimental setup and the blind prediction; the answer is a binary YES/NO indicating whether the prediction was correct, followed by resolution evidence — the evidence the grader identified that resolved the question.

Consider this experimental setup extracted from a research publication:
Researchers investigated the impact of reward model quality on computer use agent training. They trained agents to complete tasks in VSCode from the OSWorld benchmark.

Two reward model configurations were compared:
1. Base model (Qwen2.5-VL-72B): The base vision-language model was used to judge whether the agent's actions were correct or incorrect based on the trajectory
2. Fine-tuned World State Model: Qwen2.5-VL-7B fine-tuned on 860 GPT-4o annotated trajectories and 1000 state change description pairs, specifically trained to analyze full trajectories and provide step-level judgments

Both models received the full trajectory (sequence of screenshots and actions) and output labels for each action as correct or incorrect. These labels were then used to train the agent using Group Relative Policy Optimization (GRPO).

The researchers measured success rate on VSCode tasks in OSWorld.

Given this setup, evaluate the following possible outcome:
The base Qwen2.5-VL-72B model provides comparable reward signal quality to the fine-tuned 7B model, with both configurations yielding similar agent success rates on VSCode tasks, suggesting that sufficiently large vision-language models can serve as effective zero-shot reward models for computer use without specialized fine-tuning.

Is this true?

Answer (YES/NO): NO